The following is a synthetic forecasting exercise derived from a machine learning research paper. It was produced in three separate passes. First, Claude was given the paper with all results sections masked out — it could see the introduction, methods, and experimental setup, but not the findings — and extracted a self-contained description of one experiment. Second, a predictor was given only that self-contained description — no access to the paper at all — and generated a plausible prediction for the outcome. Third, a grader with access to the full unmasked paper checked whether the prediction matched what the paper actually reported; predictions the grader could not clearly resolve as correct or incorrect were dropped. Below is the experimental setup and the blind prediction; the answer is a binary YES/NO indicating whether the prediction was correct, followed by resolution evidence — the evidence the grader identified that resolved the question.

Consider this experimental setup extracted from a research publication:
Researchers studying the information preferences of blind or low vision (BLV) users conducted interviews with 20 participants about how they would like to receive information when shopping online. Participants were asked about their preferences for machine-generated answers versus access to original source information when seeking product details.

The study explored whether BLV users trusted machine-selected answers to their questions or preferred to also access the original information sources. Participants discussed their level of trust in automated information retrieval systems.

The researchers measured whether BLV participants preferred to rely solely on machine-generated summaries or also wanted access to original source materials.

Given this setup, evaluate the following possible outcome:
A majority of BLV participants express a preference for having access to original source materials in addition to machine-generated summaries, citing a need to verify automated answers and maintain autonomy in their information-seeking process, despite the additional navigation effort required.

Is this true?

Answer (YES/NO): YES